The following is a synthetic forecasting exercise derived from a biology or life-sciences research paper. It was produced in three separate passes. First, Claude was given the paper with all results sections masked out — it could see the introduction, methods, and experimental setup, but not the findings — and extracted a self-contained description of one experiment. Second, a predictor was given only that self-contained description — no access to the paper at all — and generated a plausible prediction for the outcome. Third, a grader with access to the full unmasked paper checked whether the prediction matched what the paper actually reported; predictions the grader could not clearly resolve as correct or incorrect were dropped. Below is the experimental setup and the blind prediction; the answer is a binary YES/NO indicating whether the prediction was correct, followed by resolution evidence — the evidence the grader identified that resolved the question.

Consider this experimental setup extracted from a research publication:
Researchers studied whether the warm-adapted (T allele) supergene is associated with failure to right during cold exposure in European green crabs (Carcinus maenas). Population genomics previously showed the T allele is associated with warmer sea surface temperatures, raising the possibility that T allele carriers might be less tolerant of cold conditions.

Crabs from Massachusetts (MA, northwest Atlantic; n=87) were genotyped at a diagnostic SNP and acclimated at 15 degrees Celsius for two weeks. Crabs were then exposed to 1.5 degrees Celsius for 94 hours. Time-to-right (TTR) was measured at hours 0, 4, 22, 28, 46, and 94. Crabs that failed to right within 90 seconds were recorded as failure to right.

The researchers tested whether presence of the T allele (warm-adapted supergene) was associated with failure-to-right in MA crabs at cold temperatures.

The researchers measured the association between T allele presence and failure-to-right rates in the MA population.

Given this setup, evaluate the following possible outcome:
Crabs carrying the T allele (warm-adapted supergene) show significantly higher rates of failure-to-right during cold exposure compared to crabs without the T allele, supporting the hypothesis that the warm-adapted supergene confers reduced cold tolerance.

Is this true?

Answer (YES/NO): NO